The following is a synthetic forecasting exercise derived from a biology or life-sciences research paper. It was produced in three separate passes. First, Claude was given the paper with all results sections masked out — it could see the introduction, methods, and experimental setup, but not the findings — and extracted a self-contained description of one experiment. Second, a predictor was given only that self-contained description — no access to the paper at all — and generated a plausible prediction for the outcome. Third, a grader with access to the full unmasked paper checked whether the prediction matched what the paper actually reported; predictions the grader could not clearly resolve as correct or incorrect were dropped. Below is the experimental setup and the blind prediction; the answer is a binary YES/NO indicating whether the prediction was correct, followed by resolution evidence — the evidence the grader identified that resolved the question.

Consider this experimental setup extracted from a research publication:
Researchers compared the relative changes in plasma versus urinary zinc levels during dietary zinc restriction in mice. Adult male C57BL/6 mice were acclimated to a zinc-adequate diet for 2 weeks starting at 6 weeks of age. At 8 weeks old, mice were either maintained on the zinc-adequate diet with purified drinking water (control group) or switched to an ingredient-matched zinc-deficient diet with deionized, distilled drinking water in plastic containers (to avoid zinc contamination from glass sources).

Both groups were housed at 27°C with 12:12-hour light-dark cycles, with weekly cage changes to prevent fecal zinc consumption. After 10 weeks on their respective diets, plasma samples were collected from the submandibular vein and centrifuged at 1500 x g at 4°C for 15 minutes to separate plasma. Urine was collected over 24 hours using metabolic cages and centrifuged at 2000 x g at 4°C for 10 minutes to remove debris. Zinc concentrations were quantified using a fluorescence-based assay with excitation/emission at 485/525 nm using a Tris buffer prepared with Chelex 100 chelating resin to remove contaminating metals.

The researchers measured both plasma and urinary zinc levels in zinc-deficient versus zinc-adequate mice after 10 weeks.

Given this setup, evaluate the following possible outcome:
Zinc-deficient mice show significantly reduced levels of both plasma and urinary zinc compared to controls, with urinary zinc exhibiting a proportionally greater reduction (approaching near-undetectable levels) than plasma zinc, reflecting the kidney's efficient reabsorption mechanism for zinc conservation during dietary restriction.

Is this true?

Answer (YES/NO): NO